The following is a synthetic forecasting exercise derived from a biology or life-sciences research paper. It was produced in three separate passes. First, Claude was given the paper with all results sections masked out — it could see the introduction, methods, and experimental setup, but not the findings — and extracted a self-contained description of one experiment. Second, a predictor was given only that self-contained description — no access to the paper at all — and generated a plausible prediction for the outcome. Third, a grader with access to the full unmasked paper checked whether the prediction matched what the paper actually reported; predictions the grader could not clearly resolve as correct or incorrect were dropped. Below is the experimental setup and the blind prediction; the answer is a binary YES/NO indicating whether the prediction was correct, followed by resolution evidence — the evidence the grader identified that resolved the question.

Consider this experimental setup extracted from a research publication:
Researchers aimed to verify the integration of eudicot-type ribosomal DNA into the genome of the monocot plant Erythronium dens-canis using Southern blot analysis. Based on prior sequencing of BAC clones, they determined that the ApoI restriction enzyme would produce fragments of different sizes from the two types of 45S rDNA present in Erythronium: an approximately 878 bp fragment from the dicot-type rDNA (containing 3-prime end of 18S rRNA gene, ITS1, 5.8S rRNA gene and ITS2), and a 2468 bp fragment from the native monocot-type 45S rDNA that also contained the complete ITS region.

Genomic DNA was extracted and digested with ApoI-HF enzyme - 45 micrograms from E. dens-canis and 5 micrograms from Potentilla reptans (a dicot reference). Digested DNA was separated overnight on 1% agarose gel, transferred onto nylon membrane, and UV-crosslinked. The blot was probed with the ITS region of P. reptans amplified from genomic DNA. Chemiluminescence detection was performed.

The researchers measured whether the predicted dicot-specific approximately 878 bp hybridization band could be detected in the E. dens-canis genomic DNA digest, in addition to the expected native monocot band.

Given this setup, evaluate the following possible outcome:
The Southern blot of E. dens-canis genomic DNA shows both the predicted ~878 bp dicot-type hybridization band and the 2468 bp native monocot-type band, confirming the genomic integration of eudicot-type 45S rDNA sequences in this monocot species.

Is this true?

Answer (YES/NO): YES